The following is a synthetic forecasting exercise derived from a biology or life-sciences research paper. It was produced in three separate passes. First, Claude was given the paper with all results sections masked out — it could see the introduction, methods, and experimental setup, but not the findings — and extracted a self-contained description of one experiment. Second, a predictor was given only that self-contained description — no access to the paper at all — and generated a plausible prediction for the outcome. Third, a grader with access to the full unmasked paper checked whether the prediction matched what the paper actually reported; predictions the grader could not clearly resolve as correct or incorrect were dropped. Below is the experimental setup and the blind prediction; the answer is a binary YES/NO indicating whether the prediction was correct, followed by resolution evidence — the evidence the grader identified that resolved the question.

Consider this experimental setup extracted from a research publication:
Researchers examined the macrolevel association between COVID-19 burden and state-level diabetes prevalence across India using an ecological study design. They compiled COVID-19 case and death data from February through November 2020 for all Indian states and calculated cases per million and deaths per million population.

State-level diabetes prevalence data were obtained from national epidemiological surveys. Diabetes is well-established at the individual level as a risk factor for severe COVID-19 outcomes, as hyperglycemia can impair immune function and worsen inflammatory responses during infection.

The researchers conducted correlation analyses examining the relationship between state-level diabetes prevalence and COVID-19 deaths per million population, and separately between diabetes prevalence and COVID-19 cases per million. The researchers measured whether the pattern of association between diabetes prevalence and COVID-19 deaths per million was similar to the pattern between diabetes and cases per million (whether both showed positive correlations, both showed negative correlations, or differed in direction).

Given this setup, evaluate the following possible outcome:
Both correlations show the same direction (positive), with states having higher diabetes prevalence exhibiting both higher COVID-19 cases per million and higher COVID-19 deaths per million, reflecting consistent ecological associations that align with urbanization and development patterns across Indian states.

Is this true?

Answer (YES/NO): YES